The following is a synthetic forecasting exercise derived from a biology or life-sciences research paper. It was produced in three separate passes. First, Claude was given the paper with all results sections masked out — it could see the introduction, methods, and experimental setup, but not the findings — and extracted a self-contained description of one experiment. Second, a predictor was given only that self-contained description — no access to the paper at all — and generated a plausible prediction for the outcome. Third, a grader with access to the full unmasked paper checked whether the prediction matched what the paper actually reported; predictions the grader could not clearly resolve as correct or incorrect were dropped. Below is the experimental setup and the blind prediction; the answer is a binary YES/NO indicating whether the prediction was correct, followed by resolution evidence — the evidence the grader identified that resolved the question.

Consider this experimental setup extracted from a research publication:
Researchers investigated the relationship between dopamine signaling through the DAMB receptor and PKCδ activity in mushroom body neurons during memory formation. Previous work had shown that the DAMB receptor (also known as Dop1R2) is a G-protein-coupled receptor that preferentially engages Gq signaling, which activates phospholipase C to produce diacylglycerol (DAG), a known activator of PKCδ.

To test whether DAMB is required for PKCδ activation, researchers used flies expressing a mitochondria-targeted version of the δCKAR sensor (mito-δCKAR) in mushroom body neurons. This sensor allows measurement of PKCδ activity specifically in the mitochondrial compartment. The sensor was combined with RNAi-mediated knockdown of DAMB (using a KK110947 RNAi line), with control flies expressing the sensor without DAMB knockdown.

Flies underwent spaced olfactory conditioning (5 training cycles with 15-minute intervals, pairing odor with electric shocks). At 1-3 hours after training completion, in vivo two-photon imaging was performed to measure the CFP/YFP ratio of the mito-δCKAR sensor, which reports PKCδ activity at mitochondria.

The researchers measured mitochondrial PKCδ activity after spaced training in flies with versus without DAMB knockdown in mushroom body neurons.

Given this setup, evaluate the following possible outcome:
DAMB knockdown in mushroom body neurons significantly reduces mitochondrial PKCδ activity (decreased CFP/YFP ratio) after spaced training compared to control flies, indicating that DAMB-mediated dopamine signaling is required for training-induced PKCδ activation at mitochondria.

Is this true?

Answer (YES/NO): YES